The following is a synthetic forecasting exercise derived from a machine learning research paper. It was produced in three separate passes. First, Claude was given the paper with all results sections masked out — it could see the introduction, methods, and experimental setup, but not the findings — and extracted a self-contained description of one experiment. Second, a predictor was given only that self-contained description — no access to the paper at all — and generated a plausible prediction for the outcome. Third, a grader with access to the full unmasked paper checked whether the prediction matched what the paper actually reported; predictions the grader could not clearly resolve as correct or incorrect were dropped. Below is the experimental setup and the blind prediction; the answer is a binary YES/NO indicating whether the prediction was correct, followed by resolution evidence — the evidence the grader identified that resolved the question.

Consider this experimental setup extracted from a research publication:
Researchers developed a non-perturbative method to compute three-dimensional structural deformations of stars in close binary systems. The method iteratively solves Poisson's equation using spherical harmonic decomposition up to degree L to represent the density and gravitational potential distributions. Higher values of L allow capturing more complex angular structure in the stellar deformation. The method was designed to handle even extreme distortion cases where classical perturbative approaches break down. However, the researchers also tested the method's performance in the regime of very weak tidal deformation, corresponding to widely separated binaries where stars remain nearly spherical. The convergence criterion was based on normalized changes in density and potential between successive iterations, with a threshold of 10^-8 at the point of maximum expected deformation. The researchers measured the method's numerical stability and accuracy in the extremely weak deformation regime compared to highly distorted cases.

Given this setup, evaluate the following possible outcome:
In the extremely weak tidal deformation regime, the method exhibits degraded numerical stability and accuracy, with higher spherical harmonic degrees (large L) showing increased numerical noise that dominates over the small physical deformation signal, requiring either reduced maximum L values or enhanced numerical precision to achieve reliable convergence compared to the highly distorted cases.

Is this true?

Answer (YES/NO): YES